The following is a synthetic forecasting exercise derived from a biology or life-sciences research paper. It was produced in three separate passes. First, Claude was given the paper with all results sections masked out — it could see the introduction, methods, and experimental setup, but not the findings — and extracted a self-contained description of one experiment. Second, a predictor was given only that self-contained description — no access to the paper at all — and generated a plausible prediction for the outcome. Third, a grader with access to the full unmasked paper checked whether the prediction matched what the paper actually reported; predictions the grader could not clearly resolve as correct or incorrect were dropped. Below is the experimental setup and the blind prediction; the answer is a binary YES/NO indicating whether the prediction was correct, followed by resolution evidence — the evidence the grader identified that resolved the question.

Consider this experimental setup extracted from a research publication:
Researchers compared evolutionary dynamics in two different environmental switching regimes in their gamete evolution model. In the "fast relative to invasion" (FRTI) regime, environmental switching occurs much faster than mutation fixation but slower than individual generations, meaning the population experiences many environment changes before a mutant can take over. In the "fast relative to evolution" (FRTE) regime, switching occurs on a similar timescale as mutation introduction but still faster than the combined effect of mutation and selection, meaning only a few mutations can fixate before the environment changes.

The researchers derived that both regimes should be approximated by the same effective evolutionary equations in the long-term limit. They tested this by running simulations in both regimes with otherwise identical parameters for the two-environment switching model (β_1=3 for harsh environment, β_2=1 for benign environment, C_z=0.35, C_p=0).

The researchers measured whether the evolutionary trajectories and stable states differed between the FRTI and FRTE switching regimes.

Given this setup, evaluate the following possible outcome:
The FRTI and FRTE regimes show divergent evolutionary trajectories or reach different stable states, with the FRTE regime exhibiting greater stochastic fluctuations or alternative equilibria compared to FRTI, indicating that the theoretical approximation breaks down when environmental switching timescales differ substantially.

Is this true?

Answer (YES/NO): NO